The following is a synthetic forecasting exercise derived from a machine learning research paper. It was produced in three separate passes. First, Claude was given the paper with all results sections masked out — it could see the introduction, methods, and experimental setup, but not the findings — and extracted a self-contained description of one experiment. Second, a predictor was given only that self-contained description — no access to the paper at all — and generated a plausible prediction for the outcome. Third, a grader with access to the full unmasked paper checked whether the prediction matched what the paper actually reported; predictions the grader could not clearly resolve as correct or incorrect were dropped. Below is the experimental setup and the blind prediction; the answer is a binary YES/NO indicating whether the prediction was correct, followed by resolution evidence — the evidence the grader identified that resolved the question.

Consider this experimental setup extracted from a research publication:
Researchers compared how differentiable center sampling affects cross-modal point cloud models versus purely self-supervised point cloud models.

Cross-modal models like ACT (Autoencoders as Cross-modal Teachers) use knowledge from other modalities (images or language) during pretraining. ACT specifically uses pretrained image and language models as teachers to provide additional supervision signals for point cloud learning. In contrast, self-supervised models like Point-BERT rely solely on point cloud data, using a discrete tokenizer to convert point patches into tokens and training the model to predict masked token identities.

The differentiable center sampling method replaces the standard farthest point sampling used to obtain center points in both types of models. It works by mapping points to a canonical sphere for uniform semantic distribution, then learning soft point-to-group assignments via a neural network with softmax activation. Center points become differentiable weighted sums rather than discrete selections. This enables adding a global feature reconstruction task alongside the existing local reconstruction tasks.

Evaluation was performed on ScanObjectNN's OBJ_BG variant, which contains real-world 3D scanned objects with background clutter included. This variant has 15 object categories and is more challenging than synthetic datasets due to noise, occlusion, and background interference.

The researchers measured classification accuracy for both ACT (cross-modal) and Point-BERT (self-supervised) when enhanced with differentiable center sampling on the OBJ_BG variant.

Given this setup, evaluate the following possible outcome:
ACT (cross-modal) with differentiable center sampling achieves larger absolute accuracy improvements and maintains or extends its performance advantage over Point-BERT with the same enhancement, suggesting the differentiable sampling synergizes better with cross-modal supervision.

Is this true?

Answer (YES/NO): NO